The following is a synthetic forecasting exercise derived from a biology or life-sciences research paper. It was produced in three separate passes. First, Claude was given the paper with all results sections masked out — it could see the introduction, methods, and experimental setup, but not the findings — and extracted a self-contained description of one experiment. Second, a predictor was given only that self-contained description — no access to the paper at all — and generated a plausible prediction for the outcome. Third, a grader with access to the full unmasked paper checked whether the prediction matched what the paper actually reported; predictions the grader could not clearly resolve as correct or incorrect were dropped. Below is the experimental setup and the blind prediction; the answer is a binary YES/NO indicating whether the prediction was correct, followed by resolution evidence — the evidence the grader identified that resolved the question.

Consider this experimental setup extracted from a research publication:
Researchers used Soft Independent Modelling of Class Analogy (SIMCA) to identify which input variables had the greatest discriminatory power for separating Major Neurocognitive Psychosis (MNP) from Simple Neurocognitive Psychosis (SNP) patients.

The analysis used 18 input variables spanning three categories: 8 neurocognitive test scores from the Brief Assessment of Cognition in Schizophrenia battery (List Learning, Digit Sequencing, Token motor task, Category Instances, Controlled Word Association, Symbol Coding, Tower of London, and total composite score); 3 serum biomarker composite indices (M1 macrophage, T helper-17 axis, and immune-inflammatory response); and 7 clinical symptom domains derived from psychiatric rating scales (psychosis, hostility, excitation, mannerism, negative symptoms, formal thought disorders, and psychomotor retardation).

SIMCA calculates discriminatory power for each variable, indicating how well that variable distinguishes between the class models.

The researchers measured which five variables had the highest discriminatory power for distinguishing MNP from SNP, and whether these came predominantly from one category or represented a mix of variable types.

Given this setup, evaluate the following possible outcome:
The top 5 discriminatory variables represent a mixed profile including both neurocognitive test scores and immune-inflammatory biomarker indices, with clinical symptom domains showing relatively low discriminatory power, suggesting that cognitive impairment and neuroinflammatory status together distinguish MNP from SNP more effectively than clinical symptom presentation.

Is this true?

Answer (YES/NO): NO